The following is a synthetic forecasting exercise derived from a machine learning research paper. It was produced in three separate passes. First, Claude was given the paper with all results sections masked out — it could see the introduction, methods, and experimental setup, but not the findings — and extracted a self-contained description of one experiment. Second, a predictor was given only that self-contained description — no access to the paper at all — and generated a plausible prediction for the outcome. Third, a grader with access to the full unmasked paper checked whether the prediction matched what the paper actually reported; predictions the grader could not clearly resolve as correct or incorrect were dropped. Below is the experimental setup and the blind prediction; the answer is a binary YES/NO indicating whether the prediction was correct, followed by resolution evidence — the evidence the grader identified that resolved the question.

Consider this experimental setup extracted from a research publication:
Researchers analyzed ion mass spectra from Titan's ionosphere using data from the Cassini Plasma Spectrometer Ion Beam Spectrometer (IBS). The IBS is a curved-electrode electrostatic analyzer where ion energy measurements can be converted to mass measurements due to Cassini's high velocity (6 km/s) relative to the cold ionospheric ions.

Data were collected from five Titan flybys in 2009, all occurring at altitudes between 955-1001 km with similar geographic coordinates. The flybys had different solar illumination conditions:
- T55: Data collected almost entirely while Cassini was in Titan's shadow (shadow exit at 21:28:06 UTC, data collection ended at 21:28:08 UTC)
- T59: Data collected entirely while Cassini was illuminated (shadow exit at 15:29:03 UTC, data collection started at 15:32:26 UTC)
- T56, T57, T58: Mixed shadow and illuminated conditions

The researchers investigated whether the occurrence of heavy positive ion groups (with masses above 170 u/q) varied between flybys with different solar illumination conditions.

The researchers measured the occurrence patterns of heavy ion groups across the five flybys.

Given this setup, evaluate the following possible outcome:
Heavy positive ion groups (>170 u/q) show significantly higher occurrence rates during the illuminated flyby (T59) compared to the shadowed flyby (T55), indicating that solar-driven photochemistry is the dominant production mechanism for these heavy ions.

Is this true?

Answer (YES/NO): NO